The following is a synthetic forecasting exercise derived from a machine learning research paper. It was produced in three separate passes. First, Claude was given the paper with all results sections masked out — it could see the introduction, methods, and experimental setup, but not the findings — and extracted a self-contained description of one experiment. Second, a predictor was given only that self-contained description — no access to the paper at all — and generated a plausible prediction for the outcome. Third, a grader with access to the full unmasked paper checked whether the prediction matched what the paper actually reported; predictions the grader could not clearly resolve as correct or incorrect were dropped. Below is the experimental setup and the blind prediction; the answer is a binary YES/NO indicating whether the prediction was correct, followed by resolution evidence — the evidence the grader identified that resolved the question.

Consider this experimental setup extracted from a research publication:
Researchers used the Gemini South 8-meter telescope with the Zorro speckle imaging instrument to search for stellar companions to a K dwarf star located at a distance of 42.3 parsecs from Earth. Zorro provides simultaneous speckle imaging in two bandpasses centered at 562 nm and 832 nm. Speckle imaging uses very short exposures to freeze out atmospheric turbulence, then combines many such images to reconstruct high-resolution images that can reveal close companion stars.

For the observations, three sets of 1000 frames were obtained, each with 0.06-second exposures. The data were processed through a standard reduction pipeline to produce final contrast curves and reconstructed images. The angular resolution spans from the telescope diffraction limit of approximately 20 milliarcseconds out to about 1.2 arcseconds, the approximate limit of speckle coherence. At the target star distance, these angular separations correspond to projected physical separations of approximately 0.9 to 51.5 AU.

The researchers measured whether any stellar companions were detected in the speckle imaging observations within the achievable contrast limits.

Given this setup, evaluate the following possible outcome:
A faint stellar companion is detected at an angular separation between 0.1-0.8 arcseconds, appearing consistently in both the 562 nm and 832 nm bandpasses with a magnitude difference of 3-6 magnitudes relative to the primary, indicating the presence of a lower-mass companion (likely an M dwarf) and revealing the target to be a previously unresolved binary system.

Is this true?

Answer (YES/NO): NO